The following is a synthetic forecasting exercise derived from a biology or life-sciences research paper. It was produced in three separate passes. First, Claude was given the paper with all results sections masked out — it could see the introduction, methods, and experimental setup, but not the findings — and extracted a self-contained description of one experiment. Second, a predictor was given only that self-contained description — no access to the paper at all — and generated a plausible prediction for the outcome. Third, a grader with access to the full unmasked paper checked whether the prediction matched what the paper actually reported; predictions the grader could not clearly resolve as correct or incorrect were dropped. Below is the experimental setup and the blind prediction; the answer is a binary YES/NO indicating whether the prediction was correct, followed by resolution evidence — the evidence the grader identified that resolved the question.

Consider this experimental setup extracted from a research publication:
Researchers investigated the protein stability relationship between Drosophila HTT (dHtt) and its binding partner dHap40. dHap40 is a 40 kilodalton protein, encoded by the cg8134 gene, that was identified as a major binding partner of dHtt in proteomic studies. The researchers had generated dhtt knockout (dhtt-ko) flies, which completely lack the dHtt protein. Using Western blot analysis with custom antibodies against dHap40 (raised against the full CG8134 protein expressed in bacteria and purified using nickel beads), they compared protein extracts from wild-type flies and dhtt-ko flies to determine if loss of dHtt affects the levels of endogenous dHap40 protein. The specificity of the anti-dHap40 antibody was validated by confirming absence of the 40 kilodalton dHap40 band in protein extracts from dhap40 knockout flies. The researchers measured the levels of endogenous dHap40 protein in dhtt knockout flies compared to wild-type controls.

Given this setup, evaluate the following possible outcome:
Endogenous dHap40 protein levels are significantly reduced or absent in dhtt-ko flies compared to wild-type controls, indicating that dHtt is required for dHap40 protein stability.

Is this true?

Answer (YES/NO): YES